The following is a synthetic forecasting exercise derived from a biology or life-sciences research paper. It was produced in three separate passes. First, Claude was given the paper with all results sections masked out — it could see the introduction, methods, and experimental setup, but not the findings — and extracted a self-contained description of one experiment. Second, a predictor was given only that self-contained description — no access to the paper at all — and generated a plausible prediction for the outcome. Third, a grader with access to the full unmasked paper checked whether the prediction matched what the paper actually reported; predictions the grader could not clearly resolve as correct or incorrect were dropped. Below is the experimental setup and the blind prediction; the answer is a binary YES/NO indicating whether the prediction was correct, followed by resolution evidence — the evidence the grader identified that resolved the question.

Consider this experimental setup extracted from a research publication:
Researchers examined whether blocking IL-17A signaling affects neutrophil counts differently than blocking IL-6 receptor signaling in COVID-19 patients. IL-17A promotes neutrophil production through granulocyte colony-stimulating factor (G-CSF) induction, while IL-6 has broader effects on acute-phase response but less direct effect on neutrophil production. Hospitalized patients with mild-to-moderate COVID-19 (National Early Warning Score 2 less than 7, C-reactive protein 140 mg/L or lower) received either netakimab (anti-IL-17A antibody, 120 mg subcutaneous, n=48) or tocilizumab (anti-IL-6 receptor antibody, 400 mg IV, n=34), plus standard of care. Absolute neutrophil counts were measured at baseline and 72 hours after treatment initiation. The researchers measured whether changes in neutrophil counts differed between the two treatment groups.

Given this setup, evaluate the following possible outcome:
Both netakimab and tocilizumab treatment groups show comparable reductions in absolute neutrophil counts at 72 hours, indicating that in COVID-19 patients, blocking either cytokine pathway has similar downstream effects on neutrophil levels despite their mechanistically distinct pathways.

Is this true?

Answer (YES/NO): NO